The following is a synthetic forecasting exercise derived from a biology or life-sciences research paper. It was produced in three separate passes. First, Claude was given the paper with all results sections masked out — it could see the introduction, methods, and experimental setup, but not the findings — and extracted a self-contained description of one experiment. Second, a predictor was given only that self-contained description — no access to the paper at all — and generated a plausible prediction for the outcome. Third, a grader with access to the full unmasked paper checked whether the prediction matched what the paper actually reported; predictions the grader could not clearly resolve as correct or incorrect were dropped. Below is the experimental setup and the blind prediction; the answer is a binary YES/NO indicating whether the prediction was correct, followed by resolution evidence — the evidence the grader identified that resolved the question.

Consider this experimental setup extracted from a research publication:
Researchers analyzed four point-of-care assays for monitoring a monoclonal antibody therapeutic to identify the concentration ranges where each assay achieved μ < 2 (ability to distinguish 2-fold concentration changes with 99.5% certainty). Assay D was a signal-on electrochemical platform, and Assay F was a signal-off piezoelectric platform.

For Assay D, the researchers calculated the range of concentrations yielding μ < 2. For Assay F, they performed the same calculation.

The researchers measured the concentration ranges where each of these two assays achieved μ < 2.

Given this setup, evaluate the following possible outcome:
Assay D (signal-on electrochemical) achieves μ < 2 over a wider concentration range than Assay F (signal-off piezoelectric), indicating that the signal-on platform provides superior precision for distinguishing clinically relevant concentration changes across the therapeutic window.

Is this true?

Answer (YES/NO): NO